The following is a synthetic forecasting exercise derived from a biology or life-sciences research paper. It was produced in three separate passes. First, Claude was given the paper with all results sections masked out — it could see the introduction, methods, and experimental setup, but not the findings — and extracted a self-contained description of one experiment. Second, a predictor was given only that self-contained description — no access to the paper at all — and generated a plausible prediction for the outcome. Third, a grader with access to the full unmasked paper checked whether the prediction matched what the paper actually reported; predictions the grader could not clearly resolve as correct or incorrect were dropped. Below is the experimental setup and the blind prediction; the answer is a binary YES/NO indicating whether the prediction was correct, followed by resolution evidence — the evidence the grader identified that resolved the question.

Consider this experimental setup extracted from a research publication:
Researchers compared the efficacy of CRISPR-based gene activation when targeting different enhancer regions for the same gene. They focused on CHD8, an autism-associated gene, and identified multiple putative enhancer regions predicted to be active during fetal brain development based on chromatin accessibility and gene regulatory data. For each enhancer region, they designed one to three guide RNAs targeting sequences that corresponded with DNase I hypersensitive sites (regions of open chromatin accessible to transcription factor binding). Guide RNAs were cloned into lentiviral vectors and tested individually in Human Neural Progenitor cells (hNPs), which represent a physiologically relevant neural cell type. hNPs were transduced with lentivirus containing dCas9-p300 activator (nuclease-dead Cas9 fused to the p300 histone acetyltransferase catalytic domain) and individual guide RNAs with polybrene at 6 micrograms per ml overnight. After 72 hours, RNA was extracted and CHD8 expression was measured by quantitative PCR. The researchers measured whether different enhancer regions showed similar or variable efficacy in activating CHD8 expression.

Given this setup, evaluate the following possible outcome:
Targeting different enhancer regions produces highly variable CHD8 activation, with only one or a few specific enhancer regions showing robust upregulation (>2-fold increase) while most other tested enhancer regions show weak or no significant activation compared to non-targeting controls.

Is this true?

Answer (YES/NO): NO